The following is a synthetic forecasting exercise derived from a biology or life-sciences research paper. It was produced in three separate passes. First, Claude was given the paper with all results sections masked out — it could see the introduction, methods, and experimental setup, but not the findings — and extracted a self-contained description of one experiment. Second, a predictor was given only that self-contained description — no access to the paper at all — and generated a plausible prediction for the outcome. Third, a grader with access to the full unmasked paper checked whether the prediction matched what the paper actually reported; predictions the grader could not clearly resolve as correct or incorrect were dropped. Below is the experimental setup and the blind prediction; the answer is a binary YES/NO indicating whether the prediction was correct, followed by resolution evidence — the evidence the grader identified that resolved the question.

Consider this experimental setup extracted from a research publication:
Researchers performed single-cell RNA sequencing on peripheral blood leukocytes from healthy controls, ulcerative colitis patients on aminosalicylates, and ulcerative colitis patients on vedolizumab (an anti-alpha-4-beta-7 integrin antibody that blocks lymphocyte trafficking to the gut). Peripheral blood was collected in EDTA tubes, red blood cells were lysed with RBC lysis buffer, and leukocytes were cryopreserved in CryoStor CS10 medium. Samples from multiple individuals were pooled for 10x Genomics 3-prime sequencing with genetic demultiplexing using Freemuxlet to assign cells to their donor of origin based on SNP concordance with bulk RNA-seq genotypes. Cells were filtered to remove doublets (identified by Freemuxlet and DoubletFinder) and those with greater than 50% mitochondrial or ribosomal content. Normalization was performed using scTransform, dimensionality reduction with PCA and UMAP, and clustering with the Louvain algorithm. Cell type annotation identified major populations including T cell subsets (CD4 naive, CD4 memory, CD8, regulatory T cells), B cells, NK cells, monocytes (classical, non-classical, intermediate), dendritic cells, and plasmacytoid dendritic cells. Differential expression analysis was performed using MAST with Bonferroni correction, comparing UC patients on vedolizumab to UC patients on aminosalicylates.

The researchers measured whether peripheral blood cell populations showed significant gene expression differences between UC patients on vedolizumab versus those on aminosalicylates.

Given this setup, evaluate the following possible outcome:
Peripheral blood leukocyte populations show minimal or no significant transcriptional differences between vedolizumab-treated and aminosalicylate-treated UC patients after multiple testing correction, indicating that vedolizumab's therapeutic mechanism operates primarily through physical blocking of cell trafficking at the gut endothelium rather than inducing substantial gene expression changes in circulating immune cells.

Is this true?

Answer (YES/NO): YES